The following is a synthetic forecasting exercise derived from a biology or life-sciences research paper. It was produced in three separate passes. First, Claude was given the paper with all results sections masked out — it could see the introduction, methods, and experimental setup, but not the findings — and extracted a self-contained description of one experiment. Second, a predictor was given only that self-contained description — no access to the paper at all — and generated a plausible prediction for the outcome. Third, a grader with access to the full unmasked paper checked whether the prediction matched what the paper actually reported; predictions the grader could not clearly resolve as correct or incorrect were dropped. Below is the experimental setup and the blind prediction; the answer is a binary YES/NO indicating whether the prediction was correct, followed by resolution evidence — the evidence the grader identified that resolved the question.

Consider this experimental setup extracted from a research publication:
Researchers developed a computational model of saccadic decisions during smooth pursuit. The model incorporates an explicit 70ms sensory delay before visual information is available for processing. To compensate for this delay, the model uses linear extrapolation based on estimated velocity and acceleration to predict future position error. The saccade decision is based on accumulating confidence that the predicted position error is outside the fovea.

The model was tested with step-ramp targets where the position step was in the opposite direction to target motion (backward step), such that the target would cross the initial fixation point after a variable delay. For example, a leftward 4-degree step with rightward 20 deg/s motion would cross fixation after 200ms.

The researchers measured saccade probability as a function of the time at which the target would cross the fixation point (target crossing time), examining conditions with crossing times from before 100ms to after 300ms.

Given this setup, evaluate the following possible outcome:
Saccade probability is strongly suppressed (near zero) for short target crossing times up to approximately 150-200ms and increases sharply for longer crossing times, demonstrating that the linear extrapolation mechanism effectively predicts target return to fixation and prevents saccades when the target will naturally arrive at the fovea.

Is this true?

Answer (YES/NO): NO